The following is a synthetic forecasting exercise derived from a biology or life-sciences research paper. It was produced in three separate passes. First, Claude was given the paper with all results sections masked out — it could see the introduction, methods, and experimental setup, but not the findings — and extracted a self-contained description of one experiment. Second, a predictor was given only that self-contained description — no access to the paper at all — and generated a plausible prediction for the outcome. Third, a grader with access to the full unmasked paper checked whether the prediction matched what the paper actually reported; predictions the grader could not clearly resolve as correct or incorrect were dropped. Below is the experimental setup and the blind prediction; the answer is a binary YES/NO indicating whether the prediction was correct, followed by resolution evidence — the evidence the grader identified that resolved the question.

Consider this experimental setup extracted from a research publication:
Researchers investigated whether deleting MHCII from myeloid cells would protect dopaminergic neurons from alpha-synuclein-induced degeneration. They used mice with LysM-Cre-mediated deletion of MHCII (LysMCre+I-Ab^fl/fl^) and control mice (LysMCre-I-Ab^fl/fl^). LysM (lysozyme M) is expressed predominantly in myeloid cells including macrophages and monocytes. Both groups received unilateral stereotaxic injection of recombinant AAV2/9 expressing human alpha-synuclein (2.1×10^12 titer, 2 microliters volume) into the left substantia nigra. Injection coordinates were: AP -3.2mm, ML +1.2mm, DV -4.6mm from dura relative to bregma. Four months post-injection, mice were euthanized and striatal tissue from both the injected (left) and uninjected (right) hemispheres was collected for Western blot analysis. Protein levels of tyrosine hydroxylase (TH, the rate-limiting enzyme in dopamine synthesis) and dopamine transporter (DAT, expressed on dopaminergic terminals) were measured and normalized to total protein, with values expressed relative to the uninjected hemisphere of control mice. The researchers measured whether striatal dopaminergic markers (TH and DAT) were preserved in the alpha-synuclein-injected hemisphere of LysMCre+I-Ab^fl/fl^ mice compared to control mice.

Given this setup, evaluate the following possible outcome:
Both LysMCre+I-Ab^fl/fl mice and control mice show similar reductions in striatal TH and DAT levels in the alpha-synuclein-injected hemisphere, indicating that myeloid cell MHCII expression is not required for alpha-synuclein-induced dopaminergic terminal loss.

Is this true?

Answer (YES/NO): NO